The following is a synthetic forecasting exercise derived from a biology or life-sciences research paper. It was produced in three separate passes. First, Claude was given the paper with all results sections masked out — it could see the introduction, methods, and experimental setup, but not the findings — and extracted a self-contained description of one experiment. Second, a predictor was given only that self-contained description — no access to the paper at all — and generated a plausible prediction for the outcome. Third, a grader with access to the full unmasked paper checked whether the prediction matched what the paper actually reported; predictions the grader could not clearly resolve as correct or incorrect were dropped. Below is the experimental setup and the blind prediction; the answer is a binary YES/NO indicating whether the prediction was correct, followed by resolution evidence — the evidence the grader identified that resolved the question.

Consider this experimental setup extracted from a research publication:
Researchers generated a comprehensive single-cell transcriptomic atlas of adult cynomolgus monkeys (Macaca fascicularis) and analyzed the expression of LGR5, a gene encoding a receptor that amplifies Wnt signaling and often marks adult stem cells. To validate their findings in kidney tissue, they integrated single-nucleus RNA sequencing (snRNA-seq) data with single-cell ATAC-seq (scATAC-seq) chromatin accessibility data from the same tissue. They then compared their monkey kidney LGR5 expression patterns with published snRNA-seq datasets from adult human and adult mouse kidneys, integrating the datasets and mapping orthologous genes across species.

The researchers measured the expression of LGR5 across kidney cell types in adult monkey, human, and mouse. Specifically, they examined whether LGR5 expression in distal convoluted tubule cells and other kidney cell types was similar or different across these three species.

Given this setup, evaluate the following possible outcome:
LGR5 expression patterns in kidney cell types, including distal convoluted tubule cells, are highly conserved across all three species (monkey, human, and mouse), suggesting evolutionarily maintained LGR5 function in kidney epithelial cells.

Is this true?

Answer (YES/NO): NO